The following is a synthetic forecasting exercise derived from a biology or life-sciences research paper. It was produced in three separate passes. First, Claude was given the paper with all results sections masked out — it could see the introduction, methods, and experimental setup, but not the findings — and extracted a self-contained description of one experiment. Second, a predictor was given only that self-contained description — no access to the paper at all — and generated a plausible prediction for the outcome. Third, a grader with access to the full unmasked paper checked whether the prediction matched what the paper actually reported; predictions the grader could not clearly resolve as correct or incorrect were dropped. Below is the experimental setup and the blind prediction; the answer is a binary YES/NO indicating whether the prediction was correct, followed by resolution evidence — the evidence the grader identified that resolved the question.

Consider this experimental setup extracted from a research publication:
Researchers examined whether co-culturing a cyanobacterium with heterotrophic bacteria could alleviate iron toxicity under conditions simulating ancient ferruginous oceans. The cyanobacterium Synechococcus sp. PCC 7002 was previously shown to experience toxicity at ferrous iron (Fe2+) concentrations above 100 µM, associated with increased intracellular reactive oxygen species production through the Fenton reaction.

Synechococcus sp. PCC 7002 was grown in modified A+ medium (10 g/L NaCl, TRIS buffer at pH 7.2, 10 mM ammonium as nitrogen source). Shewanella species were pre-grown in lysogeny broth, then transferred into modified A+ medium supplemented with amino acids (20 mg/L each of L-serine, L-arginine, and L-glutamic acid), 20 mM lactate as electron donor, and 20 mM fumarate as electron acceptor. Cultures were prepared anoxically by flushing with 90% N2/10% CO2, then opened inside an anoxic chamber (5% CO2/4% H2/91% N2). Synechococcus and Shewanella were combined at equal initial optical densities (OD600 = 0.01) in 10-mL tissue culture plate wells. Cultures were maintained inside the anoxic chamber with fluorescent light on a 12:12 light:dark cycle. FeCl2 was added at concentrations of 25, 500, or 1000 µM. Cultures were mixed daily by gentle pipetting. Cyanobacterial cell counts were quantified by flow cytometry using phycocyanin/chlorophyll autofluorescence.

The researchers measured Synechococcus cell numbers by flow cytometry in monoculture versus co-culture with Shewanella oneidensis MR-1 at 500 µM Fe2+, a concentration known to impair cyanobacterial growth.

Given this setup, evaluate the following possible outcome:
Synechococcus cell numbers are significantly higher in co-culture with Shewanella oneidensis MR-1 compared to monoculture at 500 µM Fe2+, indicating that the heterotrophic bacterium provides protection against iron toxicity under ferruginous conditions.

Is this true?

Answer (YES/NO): NO